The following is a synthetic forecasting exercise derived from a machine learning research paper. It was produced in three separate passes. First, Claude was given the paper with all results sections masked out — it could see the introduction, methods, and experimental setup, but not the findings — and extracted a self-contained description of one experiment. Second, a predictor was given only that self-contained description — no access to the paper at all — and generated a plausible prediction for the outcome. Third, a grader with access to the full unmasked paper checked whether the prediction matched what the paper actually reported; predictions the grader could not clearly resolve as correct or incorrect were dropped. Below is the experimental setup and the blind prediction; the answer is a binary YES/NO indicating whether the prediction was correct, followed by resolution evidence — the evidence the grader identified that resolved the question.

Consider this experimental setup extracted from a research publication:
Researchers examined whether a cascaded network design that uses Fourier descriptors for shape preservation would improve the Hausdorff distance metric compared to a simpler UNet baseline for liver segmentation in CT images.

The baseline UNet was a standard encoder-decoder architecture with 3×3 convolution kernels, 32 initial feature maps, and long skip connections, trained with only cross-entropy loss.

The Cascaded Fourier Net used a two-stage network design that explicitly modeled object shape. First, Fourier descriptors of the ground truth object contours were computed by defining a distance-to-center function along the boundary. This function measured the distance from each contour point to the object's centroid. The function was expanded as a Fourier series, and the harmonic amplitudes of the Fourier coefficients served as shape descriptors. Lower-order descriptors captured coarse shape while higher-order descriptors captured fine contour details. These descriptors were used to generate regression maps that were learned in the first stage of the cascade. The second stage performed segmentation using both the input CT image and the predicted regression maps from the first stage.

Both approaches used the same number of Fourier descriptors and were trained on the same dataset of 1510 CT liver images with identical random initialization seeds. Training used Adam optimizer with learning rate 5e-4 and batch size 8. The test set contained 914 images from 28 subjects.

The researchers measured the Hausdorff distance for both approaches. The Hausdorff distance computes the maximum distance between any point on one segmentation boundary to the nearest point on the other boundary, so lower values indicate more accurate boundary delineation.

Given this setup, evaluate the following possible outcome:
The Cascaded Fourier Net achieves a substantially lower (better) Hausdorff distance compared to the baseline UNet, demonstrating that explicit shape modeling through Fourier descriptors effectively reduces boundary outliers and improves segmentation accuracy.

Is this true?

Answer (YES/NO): NO